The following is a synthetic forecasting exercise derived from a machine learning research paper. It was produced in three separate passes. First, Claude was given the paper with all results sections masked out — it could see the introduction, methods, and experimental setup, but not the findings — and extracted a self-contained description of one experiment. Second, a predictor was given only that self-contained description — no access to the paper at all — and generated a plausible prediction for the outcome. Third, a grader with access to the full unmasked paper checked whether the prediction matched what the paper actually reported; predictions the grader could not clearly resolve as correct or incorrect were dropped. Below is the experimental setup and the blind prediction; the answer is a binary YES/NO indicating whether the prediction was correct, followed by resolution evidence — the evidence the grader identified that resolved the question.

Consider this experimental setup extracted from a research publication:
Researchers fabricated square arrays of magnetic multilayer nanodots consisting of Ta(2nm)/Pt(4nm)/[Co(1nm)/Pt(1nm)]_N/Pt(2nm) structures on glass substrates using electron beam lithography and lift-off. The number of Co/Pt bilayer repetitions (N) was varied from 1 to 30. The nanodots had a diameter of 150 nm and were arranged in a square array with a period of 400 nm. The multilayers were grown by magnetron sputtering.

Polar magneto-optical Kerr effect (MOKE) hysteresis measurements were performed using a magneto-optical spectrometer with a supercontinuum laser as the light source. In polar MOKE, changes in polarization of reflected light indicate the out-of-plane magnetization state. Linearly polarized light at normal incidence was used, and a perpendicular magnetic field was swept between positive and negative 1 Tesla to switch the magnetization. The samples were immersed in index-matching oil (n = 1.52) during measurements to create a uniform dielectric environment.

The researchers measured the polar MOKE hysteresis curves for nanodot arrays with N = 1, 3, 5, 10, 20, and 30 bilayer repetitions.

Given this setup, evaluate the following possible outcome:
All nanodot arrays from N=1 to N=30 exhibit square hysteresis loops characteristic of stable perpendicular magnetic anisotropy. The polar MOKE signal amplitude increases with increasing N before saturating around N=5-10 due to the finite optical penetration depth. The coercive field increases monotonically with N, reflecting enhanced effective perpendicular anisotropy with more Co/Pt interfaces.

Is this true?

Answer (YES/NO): NO